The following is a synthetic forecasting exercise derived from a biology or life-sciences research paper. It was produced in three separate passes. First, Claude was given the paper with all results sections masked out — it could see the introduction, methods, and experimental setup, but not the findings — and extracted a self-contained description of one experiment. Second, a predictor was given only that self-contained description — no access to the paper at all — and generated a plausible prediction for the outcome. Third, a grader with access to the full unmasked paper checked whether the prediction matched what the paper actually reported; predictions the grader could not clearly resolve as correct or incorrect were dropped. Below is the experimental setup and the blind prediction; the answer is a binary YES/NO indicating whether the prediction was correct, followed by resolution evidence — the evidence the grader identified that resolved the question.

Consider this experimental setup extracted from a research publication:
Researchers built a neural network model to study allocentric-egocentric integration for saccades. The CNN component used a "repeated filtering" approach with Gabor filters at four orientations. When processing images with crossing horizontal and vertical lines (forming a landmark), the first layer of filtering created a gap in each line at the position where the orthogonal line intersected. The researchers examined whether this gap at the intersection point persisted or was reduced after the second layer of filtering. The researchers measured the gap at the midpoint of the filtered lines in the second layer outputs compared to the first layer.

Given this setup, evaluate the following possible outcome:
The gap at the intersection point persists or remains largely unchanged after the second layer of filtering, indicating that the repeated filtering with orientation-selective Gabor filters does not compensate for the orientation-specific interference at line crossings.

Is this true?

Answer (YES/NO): NO